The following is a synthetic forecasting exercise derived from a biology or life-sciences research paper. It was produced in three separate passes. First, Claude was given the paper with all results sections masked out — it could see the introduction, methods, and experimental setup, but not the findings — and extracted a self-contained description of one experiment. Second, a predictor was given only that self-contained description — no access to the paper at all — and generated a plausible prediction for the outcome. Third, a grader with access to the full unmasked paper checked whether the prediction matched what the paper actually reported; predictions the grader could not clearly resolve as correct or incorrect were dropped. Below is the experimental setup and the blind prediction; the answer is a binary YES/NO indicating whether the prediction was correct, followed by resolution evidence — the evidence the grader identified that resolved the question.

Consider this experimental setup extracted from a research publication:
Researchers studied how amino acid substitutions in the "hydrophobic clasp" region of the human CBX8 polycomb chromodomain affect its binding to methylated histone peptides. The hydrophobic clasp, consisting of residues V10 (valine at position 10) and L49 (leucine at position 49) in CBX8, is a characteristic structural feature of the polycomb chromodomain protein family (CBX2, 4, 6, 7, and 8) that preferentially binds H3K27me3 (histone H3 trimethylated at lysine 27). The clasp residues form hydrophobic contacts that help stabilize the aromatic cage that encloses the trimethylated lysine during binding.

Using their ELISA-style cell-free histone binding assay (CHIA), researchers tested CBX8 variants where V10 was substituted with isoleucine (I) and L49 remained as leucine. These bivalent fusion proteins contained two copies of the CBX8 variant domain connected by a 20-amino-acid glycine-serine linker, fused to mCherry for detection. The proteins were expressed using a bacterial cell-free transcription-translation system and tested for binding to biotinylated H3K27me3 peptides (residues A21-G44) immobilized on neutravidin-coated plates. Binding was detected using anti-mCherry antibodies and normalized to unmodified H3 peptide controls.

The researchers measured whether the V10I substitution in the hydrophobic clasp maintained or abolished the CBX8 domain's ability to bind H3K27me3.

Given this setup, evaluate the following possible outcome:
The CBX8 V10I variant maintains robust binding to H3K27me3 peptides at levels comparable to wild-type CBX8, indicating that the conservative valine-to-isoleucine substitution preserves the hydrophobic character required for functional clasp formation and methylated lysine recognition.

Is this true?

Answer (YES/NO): YES